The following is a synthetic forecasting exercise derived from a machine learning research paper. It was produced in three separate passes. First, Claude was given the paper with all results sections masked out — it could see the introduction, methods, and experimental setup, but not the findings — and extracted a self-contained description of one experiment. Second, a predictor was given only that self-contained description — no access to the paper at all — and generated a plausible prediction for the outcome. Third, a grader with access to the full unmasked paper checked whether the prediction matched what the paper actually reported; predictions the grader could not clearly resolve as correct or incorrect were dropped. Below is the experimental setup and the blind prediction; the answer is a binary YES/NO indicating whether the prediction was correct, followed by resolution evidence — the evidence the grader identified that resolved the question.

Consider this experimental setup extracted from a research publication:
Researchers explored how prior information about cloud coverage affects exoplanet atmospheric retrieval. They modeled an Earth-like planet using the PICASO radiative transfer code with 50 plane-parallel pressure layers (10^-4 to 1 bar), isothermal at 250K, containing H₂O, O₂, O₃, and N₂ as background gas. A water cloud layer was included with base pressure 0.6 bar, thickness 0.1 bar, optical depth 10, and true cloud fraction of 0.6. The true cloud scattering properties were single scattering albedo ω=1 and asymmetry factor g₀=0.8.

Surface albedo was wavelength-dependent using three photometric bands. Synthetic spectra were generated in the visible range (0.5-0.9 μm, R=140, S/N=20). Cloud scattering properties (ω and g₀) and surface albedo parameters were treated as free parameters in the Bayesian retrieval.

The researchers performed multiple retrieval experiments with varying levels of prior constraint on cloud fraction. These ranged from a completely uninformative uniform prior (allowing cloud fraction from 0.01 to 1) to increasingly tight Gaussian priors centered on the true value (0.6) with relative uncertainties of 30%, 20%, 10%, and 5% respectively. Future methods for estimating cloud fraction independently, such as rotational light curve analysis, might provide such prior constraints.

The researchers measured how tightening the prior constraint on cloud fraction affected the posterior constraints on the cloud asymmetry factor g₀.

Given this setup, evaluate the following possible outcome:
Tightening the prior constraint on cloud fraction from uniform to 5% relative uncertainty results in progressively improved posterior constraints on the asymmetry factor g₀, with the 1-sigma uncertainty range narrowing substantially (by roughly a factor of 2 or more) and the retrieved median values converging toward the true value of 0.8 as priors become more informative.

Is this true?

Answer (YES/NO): NO